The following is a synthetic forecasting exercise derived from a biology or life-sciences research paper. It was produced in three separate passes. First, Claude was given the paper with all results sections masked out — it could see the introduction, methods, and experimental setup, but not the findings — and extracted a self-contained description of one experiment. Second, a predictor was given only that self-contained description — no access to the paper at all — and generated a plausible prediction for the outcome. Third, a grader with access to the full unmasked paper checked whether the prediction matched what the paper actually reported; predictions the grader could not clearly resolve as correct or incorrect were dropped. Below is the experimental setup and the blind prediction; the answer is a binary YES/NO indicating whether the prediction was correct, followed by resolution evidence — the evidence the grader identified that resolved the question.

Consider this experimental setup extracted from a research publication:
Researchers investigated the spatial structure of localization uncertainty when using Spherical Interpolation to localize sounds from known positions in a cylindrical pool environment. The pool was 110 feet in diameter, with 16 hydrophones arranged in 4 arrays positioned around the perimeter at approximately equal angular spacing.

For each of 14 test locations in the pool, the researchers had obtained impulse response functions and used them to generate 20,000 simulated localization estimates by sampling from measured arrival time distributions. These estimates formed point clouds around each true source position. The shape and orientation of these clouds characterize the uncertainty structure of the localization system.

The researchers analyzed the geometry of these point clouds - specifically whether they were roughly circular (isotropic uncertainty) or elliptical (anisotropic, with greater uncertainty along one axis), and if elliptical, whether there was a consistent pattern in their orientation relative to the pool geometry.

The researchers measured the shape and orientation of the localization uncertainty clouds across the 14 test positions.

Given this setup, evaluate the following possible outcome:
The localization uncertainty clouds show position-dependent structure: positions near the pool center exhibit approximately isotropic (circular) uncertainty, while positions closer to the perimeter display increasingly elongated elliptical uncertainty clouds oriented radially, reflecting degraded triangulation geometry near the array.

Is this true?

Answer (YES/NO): NO